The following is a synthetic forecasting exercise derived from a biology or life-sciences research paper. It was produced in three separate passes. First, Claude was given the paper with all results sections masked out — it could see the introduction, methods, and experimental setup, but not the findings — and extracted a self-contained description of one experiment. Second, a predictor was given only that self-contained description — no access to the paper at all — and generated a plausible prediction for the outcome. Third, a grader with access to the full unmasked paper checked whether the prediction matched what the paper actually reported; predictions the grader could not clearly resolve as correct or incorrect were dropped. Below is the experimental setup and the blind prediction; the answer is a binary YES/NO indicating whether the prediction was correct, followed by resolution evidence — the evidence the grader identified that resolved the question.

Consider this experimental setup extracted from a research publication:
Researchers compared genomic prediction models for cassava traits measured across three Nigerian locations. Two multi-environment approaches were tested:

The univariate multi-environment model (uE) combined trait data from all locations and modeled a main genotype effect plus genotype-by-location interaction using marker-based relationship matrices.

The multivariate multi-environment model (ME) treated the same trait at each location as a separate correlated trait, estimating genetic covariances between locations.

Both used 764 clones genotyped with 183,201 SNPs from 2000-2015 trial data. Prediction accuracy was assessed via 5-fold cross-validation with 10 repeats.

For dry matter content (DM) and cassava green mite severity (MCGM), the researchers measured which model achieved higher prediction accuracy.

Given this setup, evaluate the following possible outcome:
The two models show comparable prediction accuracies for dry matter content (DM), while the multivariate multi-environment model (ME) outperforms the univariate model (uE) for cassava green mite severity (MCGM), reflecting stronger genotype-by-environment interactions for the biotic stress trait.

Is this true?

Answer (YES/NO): NO